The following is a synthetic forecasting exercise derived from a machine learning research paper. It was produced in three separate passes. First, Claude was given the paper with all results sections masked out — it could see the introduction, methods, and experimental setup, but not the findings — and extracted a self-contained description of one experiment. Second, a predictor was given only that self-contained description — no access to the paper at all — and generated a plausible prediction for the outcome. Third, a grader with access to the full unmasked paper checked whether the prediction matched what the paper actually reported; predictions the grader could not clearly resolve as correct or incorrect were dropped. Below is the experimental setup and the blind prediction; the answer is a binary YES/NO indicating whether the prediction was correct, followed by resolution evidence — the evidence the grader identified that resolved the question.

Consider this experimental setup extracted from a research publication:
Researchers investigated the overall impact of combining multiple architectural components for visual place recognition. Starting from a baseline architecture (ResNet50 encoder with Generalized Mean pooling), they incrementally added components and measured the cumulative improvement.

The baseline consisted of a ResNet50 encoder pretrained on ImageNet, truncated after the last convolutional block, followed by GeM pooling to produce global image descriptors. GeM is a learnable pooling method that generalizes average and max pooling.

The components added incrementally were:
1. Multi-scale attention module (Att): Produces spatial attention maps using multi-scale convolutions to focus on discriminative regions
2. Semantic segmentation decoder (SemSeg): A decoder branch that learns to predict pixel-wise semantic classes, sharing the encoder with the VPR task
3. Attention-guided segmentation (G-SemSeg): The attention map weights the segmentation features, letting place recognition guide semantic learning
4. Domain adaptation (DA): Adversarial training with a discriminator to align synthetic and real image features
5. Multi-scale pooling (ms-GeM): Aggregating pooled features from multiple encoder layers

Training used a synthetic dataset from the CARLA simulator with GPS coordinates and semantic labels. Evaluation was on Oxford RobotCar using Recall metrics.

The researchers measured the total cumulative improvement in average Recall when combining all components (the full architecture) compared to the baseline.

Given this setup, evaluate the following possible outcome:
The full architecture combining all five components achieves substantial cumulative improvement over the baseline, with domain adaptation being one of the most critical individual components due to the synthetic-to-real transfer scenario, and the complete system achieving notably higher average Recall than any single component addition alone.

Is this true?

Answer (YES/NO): NO